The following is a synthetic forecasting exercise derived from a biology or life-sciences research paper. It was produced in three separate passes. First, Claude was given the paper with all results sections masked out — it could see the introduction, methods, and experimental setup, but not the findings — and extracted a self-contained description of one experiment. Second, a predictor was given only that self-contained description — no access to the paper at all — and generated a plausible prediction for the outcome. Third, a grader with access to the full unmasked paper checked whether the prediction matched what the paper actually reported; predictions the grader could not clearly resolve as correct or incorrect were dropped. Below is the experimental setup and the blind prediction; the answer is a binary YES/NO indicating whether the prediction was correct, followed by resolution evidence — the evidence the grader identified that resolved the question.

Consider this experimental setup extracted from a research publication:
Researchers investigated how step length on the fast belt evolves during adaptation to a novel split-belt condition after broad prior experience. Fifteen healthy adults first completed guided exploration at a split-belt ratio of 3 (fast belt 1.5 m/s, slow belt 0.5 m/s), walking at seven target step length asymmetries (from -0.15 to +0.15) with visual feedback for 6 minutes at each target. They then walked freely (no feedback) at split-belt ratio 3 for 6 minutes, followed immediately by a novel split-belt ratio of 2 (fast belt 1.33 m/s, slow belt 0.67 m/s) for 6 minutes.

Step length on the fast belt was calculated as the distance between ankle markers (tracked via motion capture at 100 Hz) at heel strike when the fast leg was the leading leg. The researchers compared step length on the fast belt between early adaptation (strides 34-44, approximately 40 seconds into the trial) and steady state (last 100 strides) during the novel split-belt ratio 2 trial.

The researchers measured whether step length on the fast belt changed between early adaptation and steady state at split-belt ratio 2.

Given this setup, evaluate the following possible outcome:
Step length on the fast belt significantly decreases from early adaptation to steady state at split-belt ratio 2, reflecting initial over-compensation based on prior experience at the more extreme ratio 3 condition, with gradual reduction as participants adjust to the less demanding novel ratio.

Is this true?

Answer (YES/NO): NO